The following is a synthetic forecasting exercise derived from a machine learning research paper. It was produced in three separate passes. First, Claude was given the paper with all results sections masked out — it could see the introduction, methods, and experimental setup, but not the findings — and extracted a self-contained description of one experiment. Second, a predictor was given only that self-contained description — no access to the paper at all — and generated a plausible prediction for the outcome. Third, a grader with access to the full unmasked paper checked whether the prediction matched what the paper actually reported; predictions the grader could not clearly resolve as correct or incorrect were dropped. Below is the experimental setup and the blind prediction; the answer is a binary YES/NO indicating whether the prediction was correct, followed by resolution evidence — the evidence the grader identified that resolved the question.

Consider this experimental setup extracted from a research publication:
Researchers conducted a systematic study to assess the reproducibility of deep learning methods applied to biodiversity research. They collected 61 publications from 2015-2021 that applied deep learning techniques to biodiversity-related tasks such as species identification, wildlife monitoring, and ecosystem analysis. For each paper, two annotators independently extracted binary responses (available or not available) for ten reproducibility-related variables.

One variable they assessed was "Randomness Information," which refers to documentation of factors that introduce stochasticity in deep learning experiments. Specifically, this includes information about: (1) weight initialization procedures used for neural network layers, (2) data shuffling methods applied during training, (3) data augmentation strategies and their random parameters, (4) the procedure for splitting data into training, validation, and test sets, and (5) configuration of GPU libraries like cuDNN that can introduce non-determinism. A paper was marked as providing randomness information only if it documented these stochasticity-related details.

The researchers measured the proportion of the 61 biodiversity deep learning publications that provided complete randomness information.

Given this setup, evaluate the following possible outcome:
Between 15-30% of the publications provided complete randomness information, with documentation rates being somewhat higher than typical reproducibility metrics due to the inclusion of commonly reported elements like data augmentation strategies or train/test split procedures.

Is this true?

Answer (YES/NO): NO